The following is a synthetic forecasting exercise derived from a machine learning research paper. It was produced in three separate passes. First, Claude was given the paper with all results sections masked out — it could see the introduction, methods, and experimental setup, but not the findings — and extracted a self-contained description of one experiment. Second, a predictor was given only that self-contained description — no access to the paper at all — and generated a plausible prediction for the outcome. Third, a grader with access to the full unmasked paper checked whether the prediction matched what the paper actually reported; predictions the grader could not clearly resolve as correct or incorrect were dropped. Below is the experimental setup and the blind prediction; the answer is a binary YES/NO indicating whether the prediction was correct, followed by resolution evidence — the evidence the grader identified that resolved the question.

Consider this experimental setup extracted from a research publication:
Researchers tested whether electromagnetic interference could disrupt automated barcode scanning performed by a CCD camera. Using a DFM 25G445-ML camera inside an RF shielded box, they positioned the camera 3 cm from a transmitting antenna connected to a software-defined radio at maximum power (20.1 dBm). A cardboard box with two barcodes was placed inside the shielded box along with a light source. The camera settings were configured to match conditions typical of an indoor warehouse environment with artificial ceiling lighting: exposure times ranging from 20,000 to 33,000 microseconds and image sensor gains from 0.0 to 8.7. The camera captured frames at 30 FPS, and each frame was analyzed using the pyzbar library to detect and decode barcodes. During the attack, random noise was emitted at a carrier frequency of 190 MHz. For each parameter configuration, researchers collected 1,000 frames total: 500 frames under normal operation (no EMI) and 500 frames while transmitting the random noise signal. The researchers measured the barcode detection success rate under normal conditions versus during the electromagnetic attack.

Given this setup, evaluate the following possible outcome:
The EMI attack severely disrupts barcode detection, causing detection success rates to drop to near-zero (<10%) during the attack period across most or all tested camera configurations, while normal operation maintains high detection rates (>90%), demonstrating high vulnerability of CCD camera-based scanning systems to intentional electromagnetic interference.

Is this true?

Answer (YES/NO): NO